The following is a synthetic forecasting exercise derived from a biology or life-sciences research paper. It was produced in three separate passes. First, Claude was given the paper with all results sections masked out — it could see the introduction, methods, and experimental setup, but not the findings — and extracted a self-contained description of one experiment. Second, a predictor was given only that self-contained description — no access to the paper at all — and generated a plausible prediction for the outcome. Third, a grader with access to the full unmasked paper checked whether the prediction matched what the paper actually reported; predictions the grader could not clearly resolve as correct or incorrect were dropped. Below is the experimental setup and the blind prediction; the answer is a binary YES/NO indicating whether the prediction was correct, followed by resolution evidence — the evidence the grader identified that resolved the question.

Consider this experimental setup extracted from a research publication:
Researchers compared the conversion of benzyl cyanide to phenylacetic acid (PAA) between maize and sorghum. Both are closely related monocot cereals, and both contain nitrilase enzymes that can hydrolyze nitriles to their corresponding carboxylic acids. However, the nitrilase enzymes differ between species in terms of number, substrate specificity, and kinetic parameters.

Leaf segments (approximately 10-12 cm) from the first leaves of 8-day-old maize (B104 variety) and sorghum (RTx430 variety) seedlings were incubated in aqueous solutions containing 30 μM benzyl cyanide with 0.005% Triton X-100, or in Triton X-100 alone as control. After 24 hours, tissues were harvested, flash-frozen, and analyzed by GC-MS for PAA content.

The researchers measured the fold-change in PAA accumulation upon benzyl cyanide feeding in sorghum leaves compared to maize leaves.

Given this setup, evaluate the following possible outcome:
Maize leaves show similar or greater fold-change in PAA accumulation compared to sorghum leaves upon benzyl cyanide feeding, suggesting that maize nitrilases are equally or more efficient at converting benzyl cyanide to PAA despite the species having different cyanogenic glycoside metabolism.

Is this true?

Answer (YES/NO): NO